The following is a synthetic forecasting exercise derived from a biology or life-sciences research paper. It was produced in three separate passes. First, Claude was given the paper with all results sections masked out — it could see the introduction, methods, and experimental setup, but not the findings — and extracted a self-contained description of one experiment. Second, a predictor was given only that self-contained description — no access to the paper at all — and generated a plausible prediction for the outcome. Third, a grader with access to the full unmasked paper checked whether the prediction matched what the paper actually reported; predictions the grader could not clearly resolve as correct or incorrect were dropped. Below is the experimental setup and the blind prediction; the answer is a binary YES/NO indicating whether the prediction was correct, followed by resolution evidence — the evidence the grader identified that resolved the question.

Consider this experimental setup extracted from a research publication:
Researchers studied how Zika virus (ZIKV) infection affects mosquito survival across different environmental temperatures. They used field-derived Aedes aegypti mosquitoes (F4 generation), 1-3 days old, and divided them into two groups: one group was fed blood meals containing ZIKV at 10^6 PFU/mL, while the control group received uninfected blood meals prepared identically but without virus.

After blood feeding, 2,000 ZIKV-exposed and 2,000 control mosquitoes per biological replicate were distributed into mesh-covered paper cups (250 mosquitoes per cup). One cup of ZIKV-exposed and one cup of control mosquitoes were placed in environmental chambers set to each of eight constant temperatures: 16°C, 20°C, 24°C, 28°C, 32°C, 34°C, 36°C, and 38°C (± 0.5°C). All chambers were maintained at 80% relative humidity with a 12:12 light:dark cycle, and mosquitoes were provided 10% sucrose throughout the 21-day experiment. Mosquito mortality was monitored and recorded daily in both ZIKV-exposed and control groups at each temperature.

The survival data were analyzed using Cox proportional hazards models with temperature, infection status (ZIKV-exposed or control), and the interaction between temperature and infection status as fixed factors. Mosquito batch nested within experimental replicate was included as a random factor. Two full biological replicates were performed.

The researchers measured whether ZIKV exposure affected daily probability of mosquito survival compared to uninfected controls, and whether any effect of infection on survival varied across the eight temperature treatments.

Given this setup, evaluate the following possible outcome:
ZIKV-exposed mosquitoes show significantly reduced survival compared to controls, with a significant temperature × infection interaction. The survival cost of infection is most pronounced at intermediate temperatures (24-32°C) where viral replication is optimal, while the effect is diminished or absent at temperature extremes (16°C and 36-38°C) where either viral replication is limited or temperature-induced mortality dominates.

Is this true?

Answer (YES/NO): NO